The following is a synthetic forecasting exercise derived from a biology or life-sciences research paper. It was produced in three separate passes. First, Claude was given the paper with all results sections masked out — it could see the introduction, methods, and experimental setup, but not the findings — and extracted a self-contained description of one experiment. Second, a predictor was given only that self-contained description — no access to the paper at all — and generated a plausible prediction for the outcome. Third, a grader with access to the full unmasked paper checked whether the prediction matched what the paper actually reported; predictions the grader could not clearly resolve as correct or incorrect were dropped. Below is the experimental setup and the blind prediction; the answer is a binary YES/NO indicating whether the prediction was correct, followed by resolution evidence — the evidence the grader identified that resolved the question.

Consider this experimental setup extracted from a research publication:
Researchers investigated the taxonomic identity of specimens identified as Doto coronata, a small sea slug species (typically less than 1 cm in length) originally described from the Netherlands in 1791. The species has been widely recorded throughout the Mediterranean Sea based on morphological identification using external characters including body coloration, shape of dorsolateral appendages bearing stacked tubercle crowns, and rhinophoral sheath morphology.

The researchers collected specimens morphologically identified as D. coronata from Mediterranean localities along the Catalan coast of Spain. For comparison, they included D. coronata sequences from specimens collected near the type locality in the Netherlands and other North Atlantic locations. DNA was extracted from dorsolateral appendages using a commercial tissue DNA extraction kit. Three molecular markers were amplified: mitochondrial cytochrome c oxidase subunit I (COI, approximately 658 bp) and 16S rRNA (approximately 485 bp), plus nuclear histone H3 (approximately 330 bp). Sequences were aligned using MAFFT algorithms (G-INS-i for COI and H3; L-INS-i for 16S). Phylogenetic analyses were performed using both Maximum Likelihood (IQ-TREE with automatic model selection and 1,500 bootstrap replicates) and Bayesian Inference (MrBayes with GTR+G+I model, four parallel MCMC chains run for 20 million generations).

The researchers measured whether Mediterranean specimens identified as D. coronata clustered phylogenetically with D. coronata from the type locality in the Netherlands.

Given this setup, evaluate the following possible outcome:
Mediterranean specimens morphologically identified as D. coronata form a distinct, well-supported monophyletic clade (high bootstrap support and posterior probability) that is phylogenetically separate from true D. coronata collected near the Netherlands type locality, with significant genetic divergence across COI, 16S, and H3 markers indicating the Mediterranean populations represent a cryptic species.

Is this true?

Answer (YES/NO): NO